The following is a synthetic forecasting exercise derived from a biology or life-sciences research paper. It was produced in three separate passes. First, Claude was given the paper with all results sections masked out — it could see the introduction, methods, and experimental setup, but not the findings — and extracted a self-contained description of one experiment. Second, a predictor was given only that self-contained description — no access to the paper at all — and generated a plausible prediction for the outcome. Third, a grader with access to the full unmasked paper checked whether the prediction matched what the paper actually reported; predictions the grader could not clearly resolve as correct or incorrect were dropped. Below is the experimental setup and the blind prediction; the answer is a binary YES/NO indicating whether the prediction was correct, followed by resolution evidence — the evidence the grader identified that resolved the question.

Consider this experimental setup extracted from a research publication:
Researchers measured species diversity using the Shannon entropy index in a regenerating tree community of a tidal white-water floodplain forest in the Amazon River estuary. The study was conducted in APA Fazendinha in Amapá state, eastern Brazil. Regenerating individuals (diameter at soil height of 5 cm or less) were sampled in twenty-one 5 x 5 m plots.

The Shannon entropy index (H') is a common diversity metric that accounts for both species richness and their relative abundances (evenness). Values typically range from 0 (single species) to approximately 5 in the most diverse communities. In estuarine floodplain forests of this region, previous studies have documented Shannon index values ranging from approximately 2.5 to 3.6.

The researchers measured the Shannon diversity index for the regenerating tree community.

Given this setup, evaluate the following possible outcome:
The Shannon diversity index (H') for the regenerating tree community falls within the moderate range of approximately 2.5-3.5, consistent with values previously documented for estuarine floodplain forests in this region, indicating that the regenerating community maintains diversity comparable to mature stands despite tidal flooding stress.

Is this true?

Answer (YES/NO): NO